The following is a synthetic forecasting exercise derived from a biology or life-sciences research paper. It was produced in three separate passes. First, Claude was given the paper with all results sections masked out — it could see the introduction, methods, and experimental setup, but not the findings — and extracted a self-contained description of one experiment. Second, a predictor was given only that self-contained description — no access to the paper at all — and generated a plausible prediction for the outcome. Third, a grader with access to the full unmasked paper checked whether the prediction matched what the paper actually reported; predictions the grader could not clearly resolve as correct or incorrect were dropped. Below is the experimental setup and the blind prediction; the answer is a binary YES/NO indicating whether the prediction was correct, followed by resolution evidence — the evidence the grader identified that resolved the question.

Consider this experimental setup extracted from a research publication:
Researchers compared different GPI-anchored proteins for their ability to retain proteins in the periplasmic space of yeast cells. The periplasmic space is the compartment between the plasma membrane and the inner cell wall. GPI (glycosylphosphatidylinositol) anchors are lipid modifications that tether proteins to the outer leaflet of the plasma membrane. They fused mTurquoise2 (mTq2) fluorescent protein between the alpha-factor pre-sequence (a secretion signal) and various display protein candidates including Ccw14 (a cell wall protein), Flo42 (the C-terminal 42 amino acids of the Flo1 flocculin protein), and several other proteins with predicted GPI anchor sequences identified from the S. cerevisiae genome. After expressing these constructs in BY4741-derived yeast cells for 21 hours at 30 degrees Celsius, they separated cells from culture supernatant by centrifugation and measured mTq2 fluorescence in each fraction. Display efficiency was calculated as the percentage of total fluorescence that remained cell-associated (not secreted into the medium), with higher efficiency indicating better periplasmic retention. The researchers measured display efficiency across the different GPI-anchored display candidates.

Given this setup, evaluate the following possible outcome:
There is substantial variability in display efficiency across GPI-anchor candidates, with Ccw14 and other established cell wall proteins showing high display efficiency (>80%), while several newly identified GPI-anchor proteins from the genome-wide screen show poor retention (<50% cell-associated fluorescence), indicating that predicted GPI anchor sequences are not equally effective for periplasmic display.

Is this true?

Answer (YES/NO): NO